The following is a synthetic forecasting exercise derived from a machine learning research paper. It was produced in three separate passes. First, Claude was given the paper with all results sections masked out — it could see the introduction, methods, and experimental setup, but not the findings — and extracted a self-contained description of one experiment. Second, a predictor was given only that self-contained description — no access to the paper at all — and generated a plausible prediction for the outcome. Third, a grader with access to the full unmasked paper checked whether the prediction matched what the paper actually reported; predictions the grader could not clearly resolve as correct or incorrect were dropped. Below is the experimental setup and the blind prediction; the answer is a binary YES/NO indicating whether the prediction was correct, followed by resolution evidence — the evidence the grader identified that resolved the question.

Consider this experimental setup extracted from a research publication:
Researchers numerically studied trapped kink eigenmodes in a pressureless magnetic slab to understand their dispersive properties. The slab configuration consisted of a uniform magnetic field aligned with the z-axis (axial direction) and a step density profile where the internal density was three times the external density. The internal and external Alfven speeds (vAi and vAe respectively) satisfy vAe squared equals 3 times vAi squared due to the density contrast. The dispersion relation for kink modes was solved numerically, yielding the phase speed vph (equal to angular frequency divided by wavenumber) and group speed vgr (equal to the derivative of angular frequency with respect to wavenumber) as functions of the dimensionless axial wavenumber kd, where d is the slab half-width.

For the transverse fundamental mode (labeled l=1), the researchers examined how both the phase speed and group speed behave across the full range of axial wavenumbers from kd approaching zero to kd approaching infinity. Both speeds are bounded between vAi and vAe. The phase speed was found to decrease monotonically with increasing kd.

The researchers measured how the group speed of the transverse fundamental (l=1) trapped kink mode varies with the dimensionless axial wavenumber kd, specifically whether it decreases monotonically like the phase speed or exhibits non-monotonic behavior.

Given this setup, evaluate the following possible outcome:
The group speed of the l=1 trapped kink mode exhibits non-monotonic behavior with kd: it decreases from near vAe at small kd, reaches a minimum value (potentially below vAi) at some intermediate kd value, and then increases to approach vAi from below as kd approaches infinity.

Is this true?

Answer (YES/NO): YES